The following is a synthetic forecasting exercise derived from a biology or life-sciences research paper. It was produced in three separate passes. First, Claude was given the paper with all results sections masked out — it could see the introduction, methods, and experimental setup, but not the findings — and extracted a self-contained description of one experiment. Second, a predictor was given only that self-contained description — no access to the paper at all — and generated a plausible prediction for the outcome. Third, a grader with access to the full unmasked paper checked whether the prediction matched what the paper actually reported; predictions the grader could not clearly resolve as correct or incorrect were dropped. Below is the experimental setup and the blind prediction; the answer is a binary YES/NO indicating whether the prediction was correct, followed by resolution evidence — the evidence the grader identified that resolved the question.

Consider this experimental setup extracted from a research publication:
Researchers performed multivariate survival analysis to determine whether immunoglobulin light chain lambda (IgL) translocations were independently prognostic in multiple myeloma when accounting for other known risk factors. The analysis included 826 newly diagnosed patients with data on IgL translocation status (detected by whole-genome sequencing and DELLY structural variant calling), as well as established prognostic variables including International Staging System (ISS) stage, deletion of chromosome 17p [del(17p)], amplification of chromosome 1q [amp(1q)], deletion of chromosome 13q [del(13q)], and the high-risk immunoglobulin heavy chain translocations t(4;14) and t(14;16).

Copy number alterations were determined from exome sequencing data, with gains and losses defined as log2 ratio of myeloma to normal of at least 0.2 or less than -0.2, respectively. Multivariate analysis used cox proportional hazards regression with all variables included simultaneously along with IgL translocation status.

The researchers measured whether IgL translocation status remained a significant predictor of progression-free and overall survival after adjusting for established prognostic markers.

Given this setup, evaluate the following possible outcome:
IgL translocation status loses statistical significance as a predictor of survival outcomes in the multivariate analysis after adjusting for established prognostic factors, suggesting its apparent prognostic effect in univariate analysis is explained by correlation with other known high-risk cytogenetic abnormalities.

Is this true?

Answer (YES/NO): NO